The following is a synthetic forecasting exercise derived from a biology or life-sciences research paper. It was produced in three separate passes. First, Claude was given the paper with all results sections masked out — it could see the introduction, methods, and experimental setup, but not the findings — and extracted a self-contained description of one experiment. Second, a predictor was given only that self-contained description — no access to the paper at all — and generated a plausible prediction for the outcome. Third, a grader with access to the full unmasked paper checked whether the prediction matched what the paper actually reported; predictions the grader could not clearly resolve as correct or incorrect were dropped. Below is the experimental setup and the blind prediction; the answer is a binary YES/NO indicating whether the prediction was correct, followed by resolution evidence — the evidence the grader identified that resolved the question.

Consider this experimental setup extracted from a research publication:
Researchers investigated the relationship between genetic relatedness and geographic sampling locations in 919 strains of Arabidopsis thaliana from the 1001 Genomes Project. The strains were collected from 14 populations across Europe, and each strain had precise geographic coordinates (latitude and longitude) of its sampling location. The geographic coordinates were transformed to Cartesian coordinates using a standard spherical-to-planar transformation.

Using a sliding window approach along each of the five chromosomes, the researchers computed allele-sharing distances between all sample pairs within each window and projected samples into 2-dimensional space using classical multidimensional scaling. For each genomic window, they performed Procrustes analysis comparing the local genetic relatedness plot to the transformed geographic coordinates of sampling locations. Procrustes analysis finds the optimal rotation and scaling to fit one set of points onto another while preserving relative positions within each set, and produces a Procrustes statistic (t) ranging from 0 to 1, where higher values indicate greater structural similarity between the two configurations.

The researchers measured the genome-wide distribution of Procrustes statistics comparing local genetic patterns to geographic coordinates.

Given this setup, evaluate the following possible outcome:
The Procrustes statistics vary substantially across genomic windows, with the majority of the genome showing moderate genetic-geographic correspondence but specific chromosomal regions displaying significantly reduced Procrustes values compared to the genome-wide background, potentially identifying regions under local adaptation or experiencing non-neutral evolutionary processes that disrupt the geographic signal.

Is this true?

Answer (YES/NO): NO